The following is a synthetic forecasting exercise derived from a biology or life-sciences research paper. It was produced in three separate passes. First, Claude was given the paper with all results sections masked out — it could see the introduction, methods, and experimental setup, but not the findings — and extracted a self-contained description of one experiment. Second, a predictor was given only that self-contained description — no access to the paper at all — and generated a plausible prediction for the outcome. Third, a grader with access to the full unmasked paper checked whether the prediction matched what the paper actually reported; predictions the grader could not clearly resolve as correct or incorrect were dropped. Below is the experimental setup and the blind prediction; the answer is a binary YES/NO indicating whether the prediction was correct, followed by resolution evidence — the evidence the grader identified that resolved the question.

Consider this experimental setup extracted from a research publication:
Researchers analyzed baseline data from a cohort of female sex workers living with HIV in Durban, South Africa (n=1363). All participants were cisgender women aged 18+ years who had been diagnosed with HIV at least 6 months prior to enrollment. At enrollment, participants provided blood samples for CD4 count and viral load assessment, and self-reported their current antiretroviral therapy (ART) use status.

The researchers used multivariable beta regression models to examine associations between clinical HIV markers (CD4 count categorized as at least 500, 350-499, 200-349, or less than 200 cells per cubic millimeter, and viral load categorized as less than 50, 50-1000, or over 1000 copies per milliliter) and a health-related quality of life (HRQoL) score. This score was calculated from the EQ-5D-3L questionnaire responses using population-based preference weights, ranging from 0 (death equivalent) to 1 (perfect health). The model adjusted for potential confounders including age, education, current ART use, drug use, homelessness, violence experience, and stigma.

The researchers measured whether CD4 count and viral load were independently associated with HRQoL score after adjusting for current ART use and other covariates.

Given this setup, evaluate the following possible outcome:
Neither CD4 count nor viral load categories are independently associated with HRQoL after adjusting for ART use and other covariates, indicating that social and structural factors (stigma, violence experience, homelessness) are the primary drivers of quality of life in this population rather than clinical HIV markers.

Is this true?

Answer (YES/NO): NO